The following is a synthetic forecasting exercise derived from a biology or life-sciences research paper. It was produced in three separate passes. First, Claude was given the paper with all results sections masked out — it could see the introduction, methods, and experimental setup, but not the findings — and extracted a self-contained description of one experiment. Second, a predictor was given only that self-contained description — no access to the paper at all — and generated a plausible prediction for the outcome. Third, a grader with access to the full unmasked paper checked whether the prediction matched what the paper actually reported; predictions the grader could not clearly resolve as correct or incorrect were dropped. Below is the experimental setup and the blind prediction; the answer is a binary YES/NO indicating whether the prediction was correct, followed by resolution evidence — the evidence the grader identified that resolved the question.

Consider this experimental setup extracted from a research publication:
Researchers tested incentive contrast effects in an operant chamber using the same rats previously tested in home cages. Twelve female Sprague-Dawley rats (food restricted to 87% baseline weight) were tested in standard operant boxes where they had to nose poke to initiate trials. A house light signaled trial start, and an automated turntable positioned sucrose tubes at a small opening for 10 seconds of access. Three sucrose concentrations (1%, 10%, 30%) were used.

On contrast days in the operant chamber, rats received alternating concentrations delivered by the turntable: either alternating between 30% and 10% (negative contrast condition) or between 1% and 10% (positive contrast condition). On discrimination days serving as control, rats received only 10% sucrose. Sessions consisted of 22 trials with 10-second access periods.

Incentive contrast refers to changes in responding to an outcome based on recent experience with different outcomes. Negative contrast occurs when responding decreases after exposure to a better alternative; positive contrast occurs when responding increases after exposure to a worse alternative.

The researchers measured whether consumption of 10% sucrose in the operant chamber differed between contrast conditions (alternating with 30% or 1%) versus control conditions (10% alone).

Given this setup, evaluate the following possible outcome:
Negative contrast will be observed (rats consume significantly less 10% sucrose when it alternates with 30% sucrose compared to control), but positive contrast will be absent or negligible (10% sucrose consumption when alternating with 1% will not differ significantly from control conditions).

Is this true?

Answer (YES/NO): NO